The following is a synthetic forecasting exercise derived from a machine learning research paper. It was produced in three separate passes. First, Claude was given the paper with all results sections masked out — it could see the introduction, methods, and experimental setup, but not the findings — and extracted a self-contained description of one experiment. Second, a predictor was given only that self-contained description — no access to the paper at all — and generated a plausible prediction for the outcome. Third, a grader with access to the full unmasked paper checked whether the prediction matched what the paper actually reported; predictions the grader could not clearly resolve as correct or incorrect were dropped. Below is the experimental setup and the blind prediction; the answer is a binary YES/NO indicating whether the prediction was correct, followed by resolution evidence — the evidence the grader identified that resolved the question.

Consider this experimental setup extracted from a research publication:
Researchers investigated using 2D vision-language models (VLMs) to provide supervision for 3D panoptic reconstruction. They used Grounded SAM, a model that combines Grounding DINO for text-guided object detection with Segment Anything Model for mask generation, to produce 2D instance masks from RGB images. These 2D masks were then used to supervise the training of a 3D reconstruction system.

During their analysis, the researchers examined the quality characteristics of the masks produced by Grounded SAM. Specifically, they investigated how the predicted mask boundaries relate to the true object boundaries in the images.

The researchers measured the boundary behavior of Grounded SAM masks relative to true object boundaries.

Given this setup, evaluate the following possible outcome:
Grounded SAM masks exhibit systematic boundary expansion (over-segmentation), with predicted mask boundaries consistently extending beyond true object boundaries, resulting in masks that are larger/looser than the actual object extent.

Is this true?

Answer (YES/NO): NO